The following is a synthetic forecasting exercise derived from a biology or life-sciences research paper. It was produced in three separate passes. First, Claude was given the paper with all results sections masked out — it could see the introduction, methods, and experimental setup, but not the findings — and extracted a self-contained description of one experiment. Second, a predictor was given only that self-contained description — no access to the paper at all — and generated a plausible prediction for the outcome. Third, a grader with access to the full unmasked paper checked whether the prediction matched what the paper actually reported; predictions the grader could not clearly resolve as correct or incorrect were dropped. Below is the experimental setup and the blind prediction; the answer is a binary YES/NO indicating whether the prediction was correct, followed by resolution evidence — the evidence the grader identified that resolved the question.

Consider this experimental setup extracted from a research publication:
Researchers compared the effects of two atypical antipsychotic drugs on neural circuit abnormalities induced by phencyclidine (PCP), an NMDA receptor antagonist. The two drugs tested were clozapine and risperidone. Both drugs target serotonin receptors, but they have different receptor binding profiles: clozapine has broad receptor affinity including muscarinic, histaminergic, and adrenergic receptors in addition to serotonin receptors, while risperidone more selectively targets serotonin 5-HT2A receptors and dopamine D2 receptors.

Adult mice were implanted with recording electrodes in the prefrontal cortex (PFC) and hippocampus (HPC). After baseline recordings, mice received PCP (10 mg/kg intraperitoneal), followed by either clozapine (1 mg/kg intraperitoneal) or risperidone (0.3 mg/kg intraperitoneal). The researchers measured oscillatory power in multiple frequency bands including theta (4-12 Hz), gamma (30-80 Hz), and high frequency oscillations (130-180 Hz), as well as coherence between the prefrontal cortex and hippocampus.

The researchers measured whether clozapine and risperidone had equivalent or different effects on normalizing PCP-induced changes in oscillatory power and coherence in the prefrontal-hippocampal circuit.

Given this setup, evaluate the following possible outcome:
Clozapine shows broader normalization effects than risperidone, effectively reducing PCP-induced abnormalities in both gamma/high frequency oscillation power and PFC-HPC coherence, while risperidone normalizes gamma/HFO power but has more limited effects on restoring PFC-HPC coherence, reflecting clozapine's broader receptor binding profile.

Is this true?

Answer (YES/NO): NO